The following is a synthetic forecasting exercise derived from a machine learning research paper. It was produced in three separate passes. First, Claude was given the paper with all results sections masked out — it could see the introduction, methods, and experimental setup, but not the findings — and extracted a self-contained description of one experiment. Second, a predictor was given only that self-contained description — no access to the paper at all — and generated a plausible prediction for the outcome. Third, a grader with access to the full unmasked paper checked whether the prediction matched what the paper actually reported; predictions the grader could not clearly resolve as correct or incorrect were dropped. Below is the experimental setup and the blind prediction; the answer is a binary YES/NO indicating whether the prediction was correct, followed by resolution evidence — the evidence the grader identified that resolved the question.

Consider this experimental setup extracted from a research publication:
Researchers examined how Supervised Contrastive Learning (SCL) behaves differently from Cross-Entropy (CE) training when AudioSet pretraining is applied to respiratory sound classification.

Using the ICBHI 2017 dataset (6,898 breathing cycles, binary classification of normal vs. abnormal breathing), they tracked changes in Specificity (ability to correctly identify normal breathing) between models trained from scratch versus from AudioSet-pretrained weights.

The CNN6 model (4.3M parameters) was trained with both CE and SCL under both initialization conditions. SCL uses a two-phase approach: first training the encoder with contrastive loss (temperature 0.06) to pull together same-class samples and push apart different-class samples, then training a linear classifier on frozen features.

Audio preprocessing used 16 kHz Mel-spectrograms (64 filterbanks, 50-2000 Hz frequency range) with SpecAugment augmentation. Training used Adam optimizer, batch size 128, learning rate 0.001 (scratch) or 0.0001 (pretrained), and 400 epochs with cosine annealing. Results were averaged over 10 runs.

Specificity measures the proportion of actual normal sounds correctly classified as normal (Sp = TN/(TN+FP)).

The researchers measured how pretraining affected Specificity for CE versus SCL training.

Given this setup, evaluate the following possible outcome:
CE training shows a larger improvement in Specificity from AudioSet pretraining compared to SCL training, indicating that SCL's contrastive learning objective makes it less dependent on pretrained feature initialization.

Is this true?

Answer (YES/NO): NO